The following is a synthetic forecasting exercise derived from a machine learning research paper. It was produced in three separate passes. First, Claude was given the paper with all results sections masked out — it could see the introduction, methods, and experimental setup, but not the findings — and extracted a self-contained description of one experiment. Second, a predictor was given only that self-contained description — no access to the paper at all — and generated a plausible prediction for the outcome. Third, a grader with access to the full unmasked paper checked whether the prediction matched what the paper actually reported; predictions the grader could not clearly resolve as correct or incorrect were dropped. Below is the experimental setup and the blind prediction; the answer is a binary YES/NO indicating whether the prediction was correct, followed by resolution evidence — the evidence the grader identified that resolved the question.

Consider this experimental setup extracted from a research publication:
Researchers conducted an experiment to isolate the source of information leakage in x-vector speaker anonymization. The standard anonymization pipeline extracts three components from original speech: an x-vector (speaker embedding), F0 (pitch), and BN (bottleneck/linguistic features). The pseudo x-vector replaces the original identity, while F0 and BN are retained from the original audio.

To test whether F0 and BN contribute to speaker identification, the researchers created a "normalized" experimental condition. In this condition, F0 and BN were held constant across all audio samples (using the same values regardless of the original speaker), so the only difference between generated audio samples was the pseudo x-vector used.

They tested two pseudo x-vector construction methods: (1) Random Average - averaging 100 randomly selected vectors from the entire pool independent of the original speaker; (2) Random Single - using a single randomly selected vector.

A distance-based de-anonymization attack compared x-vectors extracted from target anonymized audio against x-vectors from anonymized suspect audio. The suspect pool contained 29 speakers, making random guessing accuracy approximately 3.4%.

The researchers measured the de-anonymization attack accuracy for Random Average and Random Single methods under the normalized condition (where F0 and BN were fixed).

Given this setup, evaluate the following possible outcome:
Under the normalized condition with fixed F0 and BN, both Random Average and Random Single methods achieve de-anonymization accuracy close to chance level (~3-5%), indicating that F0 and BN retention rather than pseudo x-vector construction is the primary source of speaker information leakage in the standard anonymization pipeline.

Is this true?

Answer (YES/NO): YES